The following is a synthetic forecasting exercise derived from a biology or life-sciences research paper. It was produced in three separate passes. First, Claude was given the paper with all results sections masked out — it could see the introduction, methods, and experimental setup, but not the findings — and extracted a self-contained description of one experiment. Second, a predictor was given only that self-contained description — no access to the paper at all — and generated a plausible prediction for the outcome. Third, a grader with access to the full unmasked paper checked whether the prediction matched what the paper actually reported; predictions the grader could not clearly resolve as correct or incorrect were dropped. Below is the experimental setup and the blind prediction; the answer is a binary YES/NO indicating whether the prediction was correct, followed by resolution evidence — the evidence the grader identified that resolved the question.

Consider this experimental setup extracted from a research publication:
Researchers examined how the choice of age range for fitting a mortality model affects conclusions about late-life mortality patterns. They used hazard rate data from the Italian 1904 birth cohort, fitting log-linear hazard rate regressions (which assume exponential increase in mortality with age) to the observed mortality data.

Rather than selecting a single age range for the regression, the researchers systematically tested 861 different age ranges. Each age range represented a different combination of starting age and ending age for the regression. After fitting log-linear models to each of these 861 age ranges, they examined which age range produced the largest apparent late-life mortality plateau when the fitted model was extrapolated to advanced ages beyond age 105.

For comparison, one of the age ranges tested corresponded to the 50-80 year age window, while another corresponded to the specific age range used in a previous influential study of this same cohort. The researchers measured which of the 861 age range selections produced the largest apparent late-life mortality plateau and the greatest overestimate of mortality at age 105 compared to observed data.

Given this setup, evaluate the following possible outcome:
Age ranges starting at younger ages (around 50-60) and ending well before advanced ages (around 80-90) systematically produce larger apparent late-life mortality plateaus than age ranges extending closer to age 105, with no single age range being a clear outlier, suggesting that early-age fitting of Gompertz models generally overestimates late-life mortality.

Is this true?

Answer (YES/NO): NO